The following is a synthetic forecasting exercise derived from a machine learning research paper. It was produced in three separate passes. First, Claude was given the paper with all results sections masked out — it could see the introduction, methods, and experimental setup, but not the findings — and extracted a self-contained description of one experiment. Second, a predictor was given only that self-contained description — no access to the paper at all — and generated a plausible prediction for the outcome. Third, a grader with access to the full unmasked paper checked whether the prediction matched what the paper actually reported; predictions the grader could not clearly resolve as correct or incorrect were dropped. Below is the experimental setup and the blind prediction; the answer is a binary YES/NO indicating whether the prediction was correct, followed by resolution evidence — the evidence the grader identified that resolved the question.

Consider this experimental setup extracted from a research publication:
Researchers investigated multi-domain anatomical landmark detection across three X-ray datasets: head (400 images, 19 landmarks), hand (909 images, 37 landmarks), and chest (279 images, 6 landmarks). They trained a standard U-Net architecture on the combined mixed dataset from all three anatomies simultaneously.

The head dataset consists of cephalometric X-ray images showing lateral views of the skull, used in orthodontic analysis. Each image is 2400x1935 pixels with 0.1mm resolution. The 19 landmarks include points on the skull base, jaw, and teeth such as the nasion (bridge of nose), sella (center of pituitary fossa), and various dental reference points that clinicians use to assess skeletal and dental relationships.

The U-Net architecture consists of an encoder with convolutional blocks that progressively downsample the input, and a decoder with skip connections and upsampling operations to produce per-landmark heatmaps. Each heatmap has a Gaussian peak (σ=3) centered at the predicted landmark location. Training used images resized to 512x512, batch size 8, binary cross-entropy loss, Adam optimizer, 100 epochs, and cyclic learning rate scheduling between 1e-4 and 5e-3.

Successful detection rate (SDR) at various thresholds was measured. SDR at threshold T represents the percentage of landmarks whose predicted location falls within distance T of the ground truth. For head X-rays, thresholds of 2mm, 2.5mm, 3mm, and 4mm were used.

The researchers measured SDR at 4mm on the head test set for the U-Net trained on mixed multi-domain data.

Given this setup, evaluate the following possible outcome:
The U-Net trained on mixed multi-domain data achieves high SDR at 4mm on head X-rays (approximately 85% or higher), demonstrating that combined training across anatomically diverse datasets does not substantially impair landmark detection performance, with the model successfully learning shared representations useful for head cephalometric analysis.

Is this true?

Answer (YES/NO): NO